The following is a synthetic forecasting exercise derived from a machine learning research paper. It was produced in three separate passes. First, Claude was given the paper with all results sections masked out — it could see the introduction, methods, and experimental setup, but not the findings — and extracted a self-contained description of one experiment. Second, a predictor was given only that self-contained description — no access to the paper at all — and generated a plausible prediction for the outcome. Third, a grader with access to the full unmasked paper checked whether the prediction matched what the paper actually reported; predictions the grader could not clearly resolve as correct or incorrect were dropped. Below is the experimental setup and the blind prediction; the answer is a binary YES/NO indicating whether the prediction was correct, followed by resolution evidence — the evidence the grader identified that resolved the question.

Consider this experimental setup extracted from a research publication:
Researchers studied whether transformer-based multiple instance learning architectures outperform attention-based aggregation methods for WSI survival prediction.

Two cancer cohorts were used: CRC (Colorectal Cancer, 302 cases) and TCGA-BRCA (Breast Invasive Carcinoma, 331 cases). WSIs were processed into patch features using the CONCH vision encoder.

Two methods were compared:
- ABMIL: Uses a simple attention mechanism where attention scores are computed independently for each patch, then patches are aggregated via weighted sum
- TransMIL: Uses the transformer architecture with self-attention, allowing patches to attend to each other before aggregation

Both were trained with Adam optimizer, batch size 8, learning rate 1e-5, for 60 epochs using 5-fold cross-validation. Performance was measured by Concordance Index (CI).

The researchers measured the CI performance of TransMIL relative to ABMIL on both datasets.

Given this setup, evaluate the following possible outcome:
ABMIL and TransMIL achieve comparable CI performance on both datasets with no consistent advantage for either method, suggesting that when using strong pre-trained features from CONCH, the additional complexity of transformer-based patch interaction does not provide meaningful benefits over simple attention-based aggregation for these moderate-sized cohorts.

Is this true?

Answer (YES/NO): NO